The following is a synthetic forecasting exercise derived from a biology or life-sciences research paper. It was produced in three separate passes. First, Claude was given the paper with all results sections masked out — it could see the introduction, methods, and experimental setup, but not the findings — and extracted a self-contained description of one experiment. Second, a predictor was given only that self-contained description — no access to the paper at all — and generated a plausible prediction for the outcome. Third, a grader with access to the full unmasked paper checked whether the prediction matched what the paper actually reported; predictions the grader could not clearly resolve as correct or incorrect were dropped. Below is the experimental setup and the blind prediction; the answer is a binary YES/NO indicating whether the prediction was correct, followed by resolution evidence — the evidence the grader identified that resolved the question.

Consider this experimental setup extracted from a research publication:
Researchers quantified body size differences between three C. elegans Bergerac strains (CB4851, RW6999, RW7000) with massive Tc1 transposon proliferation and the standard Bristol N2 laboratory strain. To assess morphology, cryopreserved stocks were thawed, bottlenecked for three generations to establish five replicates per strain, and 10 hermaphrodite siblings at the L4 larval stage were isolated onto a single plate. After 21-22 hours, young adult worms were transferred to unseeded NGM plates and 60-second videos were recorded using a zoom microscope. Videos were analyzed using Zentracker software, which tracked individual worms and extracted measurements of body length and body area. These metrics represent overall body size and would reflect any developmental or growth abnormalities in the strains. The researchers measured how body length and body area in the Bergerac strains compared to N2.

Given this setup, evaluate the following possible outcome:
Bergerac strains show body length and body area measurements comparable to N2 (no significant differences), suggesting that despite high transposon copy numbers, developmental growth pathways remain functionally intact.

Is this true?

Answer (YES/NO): NO